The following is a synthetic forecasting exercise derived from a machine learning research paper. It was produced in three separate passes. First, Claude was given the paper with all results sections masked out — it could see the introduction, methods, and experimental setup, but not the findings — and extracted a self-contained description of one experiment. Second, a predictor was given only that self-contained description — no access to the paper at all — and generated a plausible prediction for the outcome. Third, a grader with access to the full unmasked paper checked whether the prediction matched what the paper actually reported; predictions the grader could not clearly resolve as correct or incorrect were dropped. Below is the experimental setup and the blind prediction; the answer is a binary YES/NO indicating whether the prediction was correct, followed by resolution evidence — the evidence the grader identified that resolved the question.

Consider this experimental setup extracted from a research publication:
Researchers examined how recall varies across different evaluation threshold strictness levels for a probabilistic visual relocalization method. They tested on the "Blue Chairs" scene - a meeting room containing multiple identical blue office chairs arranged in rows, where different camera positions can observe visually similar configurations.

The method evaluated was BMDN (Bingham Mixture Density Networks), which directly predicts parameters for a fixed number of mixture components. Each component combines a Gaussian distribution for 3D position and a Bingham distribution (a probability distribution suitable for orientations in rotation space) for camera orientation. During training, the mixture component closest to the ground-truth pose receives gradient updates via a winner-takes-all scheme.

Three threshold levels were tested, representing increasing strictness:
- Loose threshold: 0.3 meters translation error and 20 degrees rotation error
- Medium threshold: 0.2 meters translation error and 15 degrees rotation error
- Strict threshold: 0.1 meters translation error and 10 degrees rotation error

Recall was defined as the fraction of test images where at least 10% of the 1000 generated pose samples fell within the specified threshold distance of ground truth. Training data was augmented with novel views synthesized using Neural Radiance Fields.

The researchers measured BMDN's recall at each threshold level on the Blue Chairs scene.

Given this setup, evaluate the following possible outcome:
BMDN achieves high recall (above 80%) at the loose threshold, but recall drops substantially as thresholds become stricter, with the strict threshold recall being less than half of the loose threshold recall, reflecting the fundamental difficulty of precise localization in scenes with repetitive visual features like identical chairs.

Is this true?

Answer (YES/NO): YES